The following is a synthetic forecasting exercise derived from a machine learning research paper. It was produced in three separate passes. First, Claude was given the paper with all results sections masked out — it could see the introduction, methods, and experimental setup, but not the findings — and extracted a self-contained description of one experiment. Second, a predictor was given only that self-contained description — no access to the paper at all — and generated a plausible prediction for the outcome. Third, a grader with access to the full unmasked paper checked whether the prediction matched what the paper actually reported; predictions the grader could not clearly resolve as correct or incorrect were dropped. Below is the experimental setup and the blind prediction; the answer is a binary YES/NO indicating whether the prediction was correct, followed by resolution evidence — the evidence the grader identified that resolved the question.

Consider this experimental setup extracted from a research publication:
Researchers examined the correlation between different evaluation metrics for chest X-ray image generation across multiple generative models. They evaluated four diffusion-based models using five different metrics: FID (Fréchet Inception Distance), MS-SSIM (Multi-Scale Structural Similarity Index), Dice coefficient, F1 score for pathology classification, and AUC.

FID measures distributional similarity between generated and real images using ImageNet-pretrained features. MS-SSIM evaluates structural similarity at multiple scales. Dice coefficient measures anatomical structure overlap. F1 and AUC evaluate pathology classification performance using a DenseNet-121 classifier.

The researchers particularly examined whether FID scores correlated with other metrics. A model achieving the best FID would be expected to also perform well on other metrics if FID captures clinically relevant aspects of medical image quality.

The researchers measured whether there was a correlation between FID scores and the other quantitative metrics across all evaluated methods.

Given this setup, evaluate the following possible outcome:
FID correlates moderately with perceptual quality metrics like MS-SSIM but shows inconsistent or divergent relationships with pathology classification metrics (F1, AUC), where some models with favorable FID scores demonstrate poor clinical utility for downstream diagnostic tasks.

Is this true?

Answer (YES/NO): NO